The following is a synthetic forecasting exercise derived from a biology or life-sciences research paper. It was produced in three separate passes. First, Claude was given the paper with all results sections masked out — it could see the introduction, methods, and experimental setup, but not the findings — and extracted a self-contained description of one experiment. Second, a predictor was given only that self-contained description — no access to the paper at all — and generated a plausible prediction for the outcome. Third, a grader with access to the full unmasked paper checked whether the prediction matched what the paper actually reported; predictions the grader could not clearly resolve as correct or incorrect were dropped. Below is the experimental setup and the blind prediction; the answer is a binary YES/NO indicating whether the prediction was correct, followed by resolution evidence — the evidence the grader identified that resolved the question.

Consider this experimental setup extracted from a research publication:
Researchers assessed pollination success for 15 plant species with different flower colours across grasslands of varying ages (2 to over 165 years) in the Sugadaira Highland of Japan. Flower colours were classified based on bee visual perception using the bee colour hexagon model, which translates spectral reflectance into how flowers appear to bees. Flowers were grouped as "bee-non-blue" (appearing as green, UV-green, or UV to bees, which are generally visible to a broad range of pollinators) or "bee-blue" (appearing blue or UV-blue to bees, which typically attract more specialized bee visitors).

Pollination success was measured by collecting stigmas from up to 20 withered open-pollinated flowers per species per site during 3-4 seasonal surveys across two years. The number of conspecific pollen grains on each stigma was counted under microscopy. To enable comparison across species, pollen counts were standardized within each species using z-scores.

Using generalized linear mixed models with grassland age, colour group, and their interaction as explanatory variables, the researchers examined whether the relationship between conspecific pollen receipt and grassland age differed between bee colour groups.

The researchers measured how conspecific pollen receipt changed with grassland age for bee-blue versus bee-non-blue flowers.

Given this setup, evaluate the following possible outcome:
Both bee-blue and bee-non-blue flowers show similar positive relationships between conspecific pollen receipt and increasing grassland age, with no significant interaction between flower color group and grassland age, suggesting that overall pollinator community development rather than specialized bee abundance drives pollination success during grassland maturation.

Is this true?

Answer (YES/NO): YES